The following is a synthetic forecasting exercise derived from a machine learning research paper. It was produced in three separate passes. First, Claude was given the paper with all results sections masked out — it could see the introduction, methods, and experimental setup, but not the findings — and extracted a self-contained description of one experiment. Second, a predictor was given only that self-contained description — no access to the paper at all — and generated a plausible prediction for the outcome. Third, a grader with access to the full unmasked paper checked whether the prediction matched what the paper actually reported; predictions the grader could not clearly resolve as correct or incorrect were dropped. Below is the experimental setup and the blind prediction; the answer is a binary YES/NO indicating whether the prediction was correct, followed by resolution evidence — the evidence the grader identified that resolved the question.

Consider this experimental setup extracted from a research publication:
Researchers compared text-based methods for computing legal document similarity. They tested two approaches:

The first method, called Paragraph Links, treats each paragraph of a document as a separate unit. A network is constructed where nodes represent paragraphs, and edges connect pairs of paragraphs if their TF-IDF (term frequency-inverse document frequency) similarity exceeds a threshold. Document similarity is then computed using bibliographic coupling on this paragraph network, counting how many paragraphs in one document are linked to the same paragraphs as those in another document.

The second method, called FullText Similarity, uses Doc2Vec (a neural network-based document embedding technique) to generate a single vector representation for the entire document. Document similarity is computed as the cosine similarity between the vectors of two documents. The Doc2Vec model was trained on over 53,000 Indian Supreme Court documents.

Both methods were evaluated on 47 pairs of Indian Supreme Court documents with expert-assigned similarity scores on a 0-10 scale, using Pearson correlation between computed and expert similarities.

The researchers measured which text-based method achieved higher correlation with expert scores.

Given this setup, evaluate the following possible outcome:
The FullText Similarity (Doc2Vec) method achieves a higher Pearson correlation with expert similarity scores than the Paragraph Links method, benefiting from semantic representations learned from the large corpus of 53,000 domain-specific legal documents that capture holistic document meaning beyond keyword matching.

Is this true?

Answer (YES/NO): YES